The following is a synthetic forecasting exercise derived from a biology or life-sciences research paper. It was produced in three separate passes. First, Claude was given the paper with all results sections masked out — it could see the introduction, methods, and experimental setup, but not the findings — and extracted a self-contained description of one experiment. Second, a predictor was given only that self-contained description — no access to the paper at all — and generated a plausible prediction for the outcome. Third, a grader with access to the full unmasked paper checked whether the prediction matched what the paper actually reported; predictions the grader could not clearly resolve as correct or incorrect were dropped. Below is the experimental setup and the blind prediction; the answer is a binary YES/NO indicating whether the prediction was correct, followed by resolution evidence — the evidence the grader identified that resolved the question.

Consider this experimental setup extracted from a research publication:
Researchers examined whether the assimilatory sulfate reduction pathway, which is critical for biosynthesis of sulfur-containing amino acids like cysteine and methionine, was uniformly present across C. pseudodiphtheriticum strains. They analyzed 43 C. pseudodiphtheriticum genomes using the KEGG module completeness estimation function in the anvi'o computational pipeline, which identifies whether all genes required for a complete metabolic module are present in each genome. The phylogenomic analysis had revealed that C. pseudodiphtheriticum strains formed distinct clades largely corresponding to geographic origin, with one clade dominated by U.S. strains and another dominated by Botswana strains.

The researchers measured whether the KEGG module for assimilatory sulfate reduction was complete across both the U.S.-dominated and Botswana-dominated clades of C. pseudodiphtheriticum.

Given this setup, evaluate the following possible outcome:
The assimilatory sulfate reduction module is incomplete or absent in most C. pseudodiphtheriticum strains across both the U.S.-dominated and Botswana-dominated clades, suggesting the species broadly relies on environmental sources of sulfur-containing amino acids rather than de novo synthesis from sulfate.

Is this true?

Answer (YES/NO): NO